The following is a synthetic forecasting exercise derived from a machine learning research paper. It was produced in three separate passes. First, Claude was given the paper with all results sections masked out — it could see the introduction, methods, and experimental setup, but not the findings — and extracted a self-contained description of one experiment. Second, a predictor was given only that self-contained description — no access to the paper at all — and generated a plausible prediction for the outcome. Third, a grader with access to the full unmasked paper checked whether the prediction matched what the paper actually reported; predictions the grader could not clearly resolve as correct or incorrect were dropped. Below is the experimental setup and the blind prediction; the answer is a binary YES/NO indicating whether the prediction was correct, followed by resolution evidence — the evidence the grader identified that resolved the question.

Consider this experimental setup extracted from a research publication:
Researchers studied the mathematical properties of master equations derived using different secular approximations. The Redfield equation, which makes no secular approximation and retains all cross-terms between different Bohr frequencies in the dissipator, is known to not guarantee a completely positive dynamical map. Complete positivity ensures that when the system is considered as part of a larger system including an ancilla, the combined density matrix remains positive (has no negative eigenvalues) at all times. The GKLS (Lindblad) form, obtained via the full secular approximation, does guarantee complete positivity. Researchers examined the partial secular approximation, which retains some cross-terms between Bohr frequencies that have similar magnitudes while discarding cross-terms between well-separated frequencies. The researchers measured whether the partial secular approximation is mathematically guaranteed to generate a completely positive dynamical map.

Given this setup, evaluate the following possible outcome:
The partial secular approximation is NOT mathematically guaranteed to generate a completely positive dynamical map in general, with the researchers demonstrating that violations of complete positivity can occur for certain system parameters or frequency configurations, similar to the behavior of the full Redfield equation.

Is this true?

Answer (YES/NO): NO